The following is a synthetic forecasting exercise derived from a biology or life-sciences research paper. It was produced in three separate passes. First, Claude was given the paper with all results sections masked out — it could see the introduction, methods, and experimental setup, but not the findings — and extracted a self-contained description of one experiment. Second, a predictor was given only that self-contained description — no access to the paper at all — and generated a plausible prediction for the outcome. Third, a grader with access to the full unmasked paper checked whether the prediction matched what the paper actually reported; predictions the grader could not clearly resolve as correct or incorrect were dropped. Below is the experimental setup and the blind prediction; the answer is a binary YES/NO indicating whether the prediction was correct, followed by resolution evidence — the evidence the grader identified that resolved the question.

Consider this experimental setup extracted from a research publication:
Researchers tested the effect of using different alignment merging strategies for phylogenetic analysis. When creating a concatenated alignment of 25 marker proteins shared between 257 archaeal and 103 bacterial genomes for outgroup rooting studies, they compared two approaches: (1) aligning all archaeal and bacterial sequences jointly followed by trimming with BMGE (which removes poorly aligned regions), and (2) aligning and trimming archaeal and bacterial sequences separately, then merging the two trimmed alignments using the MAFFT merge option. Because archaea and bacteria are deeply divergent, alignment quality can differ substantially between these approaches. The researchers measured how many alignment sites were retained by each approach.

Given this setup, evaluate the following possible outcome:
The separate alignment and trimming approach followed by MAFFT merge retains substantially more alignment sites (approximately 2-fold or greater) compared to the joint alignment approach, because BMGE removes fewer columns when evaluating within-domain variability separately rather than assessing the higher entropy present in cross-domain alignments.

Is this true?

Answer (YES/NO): NO